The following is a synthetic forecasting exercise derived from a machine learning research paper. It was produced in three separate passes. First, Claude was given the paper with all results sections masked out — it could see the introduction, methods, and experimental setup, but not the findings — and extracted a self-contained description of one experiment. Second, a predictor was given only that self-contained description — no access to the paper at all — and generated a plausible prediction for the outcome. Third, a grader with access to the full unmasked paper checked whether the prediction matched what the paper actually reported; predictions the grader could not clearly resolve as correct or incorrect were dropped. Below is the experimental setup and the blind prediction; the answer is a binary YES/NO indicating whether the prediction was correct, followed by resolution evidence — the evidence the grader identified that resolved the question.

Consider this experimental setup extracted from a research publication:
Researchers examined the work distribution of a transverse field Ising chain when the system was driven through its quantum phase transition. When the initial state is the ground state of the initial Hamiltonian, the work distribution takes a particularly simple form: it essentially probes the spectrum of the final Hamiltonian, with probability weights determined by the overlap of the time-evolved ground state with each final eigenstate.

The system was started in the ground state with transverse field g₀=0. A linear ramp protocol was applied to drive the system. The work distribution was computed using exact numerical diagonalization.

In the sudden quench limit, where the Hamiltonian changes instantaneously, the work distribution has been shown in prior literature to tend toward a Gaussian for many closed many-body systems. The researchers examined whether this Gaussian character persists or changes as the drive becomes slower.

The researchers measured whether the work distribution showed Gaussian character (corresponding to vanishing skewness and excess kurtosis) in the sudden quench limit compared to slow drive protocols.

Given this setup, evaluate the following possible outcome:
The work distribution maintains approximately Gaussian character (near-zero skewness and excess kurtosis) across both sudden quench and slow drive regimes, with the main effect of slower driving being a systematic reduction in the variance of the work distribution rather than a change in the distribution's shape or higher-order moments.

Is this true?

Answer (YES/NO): NO